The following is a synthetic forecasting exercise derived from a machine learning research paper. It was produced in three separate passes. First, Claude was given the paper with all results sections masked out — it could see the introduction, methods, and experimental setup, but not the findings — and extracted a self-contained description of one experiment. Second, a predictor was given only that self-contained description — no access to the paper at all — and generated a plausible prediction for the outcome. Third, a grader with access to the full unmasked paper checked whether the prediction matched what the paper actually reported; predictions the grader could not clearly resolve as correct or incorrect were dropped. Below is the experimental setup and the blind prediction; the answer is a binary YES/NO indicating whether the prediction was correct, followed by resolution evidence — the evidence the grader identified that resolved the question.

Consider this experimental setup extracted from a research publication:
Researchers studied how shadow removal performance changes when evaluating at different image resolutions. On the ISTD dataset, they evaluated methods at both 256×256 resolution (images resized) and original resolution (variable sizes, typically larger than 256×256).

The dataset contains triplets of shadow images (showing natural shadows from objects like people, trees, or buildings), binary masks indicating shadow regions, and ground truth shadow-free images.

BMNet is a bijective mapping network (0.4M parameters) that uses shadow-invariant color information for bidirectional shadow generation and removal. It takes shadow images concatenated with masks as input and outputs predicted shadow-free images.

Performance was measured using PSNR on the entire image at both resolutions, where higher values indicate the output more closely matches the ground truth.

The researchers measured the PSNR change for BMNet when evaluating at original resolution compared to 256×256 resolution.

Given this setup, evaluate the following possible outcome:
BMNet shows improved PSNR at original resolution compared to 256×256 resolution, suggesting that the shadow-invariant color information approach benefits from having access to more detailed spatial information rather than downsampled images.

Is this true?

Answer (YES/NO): NO